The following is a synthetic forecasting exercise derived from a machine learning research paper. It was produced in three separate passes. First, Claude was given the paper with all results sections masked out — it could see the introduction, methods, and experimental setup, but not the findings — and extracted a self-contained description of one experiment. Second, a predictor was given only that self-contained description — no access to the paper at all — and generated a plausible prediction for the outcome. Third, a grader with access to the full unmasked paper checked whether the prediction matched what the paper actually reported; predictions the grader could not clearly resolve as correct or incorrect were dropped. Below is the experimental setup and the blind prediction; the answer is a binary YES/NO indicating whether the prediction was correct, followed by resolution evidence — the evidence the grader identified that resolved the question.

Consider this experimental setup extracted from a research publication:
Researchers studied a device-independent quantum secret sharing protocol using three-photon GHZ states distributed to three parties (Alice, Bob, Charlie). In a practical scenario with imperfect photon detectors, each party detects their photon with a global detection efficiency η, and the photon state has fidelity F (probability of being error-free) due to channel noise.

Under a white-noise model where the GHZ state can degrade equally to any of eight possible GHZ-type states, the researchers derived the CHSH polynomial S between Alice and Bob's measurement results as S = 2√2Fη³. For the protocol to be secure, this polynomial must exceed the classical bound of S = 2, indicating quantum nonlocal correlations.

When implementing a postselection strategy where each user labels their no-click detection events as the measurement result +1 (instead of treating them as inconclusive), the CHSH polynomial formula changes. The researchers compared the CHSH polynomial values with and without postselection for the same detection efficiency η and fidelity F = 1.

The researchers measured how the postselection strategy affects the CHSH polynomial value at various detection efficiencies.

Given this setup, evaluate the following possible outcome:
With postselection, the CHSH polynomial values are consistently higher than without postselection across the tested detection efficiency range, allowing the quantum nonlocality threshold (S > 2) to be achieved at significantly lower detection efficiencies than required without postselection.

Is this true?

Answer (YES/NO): NO